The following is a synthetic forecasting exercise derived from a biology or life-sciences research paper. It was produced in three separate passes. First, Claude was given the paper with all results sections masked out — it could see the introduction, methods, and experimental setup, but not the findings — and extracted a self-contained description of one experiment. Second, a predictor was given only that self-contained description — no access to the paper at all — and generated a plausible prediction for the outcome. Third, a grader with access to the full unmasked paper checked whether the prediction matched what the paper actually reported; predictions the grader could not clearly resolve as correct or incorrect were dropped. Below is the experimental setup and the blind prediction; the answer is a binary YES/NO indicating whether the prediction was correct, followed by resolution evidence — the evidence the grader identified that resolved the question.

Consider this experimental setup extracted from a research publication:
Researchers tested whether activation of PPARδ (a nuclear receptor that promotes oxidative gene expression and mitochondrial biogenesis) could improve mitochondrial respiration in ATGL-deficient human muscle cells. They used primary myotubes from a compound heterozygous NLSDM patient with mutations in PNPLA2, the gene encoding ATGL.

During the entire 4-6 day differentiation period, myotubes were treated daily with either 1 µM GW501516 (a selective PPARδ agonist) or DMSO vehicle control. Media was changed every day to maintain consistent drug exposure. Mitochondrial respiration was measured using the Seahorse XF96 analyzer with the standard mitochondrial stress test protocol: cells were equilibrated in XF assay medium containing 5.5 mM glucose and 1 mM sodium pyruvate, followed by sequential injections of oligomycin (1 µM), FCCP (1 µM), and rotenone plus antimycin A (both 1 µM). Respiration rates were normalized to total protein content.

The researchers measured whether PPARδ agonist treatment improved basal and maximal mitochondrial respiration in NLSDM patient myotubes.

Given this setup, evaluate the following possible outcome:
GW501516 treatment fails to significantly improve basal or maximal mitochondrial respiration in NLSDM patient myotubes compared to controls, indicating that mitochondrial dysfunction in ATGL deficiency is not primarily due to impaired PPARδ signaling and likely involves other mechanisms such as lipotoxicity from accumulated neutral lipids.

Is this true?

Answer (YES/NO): NO